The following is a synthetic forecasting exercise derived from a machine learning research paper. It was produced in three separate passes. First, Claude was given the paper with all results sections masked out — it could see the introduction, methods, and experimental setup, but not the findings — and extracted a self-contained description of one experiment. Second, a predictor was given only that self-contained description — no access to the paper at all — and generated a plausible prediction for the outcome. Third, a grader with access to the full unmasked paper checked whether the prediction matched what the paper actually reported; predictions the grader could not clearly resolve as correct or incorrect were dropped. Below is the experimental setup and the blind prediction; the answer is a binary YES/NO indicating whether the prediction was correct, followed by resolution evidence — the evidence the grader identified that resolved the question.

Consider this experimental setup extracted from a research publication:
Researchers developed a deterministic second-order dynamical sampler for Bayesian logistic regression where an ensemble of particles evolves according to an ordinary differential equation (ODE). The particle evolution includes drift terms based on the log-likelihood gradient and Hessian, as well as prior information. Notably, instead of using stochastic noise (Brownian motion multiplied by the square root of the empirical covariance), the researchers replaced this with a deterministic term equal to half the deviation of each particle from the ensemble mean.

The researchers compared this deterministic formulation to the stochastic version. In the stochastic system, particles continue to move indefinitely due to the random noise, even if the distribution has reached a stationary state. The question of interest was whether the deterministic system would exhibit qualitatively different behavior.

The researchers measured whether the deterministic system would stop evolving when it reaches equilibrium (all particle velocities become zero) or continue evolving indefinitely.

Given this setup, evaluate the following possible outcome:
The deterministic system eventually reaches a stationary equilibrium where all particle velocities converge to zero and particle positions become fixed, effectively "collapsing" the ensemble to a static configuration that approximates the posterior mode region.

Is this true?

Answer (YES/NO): NO